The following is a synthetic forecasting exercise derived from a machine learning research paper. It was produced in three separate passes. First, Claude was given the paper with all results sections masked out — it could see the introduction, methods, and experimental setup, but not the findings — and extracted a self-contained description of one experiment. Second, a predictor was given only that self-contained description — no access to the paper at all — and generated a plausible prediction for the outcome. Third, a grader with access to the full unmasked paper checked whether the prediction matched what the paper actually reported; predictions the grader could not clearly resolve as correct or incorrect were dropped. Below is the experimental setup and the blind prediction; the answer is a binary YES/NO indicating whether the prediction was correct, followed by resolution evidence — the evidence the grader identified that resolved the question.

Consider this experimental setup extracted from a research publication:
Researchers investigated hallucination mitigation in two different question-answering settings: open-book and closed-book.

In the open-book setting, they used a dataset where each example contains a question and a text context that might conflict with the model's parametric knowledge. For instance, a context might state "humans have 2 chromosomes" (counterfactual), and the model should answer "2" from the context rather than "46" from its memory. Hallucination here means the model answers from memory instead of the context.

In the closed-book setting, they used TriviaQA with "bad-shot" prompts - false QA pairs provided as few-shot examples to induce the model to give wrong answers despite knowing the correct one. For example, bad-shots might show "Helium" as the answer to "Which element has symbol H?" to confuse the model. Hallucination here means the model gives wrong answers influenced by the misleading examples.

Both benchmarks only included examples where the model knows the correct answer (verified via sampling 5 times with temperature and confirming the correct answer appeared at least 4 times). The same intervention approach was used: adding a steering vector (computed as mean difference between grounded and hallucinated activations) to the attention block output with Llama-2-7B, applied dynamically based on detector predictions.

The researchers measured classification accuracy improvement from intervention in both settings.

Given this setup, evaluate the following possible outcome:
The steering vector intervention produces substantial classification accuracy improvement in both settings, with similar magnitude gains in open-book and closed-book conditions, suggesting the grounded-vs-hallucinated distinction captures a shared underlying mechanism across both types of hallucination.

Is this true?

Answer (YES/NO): NO